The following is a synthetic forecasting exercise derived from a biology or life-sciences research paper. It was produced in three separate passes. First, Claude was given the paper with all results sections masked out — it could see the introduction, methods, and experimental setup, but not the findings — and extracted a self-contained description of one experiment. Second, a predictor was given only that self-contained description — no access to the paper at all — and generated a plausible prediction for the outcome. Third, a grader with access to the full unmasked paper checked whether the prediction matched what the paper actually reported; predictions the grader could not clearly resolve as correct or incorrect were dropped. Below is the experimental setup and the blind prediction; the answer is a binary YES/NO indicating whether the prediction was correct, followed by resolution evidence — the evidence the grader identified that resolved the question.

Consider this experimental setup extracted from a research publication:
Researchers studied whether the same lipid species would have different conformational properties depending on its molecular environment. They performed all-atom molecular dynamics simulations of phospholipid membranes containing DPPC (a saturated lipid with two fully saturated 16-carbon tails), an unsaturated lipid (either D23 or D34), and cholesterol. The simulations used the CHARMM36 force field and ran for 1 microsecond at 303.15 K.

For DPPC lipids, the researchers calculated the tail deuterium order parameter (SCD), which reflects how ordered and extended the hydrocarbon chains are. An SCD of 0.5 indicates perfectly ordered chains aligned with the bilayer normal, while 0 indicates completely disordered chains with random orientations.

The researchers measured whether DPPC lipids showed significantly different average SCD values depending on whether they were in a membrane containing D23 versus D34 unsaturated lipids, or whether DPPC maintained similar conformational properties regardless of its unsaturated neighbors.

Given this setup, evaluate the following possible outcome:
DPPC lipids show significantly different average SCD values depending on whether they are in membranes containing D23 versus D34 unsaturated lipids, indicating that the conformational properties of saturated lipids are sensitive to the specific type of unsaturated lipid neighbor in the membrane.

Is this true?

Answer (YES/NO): YES